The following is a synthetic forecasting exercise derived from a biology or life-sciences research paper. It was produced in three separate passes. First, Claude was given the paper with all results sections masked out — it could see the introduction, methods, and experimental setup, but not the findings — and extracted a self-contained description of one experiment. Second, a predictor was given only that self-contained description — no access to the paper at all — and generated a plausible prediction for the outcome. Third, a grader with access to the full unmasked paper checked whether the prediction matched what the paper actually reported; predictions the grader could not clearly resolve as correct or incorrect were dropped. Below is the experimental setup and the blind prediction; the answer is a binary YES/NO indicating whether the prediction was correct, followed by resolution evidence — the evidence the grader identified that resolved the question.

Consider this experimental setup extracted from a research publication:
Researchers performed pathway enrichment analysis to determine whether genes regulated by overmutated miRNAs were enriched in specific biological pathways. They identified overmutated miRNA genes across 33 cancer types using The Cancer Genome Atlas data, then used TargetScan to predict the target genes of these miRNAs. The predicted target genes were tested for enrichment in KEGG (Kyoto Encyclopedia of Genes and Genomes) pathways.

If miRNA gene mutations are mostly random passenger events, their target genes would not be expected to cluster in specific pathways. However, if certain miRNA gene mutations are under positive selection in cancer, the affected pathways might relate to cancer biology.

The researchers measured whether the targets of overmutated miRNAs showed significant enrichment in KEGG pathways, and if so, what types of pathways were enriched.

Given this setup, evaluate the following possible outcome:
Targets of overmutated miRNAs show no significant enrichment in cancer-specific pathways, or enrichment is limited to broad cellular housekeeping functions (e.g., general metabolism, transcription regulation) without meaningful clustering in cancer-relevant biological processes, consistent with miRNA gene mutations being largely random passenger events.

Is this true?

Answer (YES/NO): NO